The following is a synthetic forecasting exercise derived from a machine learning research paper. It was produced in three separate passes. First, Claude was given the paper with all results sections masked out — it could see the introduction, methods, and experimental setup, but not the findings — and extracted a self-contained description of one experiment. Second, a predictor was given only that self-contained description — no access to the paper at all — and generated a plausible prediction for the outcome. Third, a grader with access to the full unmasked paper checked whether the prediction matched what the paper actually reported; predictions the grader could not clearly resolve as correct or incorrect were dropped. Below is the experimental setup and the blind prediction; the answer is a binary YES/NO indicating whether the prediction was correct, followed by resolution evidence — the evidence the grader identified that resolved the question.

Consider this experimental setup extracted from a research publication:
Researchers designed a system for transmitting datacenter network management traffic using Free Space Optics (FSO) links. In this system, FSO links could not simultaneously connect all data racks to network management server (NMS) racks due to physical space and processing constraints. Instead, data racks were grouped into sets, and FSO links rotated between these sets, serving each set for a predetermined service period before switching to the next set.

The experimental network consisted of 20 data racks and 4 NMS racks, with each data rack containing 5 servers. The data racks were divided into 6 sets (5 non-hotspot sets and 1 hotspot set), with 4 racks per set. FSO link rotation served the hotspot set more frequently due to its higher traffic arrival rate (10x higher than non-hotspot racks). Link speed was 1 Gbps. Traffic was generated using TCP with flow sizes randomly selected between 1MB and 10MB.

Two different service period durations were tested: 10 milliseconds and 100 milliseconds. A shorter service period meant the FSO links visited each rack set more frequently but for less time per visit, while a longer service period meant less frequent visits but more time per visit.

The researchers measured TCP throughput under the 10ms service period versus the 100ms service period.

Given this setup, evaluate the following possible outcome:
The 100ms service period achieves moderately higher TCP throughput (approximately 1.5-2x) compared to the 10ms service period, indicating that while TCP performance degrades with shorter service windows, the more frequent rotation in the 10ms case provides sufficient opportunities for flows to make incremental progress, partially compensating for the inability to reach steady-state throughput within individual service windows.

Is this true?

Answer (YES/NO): NO